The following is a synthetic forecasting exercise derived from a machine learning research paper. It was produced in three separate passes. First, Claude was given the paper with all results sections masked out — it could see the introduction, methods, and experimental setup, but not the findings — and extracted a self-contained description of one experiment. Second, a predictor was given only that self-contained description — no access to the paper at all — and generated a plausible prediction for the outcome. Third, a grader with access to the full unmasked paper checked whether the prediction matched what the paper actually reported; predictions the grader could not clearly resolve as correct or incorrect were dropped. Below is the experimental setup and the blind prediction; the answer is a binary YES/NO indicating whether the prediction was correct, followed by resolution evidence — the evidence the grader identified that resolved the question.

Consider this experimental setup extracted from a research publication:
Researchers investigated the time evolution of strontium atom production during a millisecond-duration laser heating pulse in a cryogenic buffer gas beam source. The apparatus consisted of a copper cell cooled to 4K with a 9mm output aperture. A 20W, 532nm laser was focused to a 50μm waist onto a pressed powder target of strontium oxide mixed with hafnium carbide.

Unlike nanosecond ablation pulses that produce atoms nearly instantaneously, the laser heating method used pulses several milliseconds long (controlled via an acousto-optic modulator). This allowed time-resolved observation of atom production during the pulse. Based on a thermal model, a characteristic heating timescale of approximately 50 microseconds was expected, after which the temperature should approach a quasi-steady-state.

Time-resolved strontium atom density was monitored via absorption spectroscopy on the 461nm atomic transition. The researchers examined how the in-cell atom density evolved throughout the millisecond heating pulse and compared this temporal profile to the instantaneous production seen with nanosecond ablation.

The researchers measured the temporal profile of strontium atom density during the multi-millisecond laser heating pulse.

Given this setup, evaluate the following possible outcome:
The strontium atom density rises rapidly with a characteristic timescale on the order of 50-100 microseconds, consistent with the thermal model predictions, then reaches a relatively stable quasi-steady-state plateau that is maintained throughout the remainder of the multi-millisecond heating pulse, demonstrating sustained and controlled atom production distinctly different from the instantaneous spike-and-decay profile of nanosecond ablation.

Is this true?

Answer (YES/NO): NO